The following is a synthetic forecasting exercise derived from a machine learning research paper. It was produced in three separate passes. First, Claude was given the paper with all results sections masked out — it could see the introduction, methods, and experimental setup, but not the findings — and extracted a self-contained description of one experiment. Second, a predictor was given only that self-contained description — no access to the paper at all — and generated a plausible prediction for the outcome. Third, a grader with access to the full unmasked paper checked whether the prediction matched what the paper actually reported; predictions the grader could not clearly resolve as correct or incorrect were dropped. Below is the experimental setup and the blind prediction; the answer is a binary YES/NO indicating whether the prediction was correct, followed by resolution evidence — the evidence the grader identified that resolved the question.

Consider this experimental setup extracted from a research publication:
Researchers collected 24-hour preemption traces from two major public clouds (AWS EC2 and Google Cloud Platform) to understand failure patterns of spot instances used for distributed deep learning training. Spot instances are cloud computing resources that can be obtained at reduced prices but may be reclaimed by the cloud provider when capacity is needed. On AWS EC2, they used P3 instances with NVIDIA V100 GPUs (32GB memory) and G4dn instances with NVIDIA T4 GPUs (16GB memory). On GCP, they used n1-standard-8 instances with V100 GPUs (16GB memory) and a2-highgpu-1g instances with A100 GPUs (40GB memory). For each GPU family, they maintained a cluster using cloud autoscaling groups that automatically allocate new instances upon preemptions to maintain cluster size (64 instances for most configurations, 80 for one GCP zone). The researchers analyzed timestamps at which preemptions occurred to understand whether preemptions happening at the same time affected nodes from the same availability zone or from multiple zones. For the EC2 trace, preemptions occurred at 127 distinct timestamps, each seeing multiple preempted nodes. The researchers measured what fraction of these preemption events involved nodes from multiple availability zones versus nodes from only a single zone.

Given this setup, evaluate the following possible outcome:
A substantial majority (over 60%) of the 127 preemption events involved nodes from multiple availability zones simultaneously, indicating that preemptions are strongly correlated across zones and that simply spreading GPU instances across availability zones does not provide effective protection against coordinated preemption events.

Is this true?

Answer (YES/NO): NO